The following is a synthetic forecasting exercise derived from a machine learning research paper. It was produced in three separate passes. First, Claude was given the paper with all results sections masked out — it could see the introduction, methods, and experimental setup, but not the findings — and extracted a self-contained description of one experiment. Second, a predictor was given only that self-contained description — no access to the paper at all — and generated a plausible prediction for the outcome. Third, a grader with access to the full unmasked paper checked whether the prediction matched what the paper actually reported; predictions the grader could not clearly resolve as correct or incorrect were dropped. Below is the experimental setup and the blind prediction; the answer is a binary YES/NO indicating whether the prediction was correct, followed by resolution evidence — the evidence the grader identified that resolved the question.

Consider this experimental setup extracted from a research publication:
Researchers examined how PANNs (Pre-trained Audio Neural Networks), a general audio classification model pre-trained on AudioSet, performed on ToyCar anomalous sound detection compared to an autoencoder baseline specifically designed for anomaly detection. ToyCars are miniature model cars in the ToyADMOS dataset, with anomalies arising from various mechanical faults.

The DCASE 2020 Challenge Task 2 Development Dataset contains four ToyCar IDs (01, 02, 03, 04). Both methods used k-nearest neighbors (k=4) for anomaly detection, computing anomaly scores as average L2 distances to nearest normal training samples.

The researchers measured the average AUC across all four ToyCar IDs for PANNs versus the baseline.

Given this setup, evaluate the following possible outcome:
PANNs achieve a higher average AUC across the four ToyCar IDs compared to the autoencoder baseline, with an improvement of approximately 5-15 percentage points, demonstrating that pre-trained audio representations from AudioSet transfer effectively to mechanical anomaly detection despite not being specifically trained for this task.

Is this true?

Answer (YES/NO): NO